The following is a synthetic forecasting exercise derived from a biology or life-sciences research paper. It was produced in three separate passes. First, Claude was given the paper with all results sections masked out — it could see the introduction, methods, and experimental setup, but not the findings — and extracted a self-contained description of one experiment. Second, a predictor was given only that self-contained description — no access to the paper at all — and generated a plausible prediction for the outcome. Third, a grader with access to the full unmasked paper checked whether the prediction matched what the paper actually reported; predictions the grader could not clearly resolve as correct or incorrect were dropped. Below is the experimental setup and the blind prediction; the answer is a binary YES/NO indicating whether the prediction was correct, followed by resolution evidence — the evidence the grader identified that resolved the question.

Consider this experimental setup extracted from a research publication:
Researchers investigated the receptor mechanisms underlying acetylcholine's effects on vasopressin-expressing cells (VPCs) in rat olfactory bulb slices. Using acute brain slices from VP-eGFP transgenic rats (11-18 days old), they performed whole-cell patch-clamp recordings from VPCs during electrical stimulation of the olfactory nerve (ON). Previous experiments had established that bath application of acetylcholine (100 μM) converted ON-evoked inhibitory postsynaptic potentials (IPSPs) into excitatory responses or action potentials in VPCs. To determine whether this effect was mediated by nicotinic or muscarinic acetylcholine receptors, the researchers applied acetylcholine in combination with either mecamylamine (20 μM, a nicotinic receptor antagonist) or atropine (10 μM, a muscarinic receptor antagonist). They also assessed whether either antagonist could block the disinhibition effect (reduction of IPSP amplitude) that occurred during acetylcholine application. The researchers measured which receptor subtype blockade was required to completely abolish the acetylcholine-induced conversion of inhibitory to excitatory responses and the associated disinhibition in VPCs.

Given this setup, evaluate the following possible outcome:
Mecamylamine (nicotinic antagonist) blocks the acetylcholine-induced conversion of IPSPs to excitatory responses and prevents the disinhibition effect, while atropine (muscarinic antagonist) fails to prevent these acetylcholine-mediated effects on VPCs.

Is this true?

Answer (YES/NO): NO